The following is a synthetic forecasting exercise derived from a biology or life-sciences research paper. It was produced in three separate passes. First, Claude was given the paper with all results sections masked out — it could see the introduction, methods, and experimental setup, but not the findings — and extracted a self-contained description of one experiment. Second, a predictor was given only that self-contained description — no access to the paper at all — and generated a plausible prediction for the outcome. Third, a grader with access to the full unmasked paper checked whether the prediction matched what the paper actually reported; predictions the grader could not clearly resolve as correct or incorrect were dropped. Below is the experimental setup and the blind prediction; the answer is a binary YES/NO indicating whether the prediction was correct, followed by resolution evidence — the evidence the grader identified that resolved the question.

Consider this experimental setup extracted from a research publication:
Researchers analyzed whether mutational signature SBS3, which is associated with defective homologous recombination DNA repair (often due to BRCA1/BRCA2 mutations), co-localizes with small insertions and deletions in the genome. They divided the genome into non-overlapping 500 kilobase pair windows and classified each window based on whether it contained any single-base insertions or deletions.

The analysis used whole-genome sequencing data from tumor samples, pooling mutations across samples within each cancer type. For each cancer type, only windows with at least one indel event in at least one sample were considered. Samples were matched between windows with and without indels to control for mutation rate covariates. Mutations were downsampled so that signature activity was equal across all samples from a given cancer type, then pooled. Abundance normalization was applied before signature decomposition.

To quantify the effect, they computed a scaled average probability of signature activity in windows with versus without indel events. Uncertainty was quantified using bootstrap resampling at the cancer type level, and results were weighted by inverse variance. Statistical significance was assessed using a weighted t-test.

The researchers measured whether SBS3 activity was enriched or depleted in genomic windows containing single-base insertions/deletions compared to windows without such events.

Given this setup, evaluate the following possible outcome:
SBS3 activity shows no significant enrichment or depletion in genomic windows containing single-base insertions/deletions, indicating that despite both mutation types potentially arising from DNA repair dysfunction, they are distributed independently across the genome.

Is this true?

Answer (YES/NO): NO